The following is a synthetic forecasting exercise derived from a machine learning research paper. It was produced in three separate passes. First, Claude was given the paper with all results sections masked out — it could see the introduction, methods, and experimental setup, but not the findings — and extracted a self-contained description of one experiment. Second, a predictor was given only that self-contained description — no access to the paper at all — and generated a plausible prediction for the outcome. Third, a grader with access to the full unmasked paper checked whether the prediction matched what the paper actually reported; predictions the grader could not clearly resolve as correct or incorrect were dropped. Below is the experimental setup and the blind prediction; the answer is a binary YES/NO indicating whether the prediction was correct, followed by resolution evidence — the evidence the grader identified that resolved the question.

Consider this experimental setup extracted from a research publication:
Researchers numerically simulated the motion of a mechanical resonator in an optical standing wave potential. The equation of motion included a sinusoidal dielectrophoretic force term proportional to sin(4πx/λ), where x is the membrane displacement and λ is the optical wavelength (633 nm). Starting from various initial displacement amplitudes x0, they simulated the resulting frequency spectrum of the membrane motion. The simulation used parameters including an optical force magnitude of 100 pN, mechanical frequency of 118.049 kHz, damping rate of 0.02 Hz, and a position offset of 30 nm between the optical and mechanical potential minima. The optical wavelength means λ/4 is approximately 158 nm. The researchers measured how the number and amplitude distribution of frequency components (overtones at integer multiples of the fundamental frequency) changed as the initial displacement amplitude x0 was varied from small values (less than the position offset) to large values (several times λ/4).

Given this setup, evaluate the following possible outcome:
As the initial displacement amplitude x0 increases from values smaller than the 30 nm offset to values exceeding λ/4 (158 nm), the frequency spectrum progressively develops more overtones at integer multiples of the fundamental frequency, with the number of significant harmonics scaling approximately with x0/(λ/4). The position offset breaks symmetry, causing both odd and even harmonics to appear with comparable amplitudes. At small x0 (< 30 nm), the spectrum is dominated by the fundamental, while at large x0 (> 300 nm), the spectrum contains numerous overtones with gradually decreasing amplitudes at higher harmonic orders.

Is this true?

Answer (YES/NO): NO